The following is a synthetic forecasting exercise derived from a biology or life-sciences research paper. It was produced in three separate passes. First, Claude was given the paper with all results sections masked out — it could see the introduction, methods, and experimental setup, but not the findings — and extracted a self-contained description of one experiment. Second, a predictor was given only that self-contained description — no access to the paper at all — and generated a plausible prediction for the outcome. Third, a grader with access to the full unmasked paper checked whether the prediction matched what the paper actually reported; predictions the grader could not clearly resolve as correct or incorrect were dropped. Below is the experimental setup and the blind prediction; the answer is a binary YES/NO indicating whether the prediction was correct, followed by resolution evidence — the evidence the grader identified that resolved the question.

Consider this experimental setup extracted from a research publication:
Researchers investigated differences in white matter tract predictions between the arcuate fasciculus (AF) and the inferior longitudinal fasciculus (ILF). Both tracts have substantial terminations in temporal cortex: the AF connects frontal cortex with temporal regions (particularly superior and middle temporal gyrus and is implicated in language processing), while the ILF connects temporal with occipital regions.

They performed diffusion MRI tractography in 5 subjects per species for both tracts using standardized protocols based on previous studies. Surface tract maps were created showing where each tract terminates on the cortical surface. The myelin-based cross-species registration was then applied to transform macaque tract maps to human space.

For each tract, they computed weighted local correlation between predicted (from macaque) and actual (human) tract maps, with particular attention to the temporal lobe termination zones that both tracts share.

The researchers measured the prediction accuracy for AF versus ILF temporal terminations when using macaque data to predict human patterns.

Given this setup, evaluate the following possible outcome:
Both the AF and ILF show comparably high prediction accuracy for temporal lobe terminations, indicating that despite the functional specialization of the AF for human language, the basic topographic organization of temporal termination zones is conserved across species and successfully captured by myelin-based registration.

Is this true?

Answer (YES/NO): NO